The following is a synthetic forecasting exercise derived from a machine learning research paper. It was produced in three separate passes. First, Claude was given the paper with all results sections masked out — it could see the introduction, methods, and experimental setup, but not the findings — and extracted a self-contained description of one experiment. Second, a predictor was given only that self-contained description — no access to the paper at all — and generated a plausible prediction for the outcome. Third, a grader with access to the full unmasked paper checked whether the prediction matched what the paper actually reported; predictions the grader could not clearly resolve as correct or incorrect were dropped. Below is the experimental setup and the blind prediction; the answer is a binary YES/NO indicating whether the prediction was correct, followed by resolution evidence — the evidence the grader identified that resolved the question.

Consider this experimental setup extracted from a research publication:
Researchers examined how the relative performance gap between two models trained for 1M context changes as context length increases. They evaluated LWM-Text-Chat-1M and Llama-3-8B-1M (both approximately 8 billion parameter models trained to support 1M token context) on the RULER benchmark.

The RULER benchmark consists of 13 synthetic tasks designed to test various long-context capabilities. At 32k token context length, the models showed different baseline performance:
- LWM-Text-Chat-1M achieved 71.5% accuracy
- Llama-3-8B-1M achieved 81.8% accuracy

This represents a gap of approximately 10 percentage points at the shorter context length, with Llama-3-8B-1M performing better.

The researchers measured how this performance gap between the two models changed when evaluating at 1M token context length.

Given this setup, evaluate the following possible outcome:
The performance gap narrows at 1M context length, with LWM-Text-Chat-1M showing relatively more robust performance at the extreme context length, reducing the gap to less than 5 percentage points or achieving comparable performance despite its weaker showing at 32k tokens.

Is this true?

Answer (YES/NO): YES